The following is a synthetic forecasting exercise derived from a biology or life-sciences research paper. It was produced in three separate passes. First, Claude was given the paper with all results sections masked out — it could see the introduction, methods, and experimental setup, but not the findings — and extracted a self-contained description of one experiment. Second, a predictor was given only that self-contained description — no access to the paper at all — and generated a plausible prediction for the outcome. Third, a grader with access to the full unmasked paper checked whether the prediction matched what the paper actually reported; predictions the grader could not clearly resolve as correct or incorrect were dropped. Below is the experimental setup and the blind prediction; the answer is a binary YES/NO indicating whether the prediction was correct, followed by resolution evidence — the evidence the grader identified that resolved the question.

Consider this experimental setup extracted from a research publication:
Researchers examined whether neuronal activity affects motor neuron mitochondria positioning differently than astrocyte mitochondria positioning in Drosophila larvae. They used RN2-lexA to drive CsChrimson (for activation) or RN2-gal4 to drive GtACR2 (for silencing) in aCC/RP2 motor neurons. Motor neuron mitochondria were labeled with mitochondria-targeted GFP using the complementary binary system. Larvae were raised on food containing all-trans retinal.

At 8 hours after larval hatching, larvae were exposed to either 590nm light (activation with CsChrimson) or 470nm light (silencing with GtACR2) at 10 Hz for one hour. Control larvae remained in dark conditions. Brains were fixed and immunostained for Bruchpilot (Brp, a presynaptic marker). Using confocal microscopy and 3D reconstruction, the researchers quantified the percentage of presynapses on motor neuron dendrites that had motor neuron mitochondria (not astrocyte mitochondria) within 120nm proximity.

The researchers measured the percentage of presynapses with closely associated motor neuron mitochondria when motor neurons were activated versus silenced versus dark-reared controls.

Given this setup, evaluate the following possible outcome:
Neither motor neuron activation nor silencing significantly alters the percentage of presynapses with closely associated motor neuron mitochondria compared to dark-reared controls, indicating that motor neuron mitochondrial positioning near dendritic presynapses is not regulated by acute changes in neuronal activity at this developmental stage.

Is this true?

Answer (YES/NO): NO